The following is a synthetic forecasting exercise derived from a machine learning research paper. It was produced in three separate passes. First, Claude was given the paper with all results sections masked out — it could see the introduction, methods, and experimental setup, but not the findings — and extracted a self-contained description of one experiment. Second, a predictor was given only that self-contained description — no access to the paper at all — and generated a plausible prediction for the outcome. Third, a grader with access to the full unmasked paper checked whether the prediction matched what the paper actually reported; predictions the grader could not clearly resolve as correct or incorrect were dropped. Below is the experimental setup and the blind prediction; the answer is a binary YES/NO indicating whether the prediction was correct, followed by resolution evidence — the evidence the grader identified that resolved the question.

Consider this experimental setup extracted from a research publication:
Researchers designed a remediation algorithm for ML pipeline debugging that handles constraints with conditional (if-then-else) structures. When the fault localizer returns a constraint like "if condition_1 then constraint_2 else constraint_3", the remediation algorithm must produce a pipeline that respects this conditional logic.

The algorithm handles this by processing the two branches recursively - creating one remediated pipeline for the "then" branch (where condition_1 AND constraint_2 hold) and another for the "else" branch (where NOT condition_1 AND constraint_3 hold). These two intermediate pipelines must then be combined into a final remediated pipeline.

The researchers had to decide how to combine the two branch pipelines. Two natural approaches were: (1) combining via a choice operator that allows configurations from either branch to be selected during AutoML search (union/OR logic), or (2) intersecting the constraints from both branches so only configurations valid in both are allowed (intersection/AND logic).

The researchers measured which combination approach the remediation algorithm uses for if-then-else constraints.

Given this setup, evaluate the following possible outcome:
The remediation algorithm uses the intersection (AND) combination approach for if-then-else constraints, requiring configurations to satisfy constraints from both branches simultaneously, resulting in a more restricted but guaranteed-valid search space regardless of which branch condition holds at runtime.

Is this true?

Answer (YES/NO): NO